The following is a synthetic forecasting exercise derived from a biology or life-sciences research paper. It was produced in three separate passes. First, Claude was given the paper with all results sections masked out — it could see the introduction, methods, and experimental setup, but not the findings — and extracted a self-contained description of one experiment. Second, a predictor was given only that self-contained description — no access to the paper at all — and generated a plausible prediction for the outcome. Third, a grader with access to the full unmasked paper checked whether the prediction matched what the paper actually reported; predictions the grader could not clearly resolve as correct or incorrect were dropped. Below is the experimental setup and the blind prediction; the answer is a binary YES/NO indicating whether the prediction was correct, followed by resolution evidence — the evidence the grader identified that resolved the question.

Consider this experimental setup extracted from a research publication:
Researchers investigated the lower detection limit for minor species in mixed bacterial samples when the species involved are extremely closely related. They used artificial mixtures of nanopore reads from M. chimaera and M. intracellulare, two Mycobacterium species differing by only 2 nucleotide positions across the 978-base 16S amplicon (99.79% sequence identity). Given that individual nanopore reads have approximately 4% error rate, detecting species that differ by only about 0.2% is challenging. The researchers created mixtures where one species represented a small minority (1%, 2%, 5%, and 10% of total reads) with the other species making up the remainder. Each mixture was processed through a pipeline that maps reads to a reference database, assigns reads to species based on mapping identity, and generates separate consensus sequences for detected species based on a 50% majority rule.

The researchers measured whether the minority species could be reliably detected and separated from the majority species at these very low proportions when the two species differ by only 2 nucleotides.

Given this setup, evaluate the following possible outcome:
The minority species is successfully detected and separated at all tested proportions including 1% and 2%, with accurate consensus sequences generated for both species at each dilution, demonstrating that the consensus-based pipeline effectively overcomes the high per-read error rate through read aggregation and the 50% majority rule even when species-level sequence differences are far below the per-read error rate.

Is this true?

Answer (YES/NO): NO